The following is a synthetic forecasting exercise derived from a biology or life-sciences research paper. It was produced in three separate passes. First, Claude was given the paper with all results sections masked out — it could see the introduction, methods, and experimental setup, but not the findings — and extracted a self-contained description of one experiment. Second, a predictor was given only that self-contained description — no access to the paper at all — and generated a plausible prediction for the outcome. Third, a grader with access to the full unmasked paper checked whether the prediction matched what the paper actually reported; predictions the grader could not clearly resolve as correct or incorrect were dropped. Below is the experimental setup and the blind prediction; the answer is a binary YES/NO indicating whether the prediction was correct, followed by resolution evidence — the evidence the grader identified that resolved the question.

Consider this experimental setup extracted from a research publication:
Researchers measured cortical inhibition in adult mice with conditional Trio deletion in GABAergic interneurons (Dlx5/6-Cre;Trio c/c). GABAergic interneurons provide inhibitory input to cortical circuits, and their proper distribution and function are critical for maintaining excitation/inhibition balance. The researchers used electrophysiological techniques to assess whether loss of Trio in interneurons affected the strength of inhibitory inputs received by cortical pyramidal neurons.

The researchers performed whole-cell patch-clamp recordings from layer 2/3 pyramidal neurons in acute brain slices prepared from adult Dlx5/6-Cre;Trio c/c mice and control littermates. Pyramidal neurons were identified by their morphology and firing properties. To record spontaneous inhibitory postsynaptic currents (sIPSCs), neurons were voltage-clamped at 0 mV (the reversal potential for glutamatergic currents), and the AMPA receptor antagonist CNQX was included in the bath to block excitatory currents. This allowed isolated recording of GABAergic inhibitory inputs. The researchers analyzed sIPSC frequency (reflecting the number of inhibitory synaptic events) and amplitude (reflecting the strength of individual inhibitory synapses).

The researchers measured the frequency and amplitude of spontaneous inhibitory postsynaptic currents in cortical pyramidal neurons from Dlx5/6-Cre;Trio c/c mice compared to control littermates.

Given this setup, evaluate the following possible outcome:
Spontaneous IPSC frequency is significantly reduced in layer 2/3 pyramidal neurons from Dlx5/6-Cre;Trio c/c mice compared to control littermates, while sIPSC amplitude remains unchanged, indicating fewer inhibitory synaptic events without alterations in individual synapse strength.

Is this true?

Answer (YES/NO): NO